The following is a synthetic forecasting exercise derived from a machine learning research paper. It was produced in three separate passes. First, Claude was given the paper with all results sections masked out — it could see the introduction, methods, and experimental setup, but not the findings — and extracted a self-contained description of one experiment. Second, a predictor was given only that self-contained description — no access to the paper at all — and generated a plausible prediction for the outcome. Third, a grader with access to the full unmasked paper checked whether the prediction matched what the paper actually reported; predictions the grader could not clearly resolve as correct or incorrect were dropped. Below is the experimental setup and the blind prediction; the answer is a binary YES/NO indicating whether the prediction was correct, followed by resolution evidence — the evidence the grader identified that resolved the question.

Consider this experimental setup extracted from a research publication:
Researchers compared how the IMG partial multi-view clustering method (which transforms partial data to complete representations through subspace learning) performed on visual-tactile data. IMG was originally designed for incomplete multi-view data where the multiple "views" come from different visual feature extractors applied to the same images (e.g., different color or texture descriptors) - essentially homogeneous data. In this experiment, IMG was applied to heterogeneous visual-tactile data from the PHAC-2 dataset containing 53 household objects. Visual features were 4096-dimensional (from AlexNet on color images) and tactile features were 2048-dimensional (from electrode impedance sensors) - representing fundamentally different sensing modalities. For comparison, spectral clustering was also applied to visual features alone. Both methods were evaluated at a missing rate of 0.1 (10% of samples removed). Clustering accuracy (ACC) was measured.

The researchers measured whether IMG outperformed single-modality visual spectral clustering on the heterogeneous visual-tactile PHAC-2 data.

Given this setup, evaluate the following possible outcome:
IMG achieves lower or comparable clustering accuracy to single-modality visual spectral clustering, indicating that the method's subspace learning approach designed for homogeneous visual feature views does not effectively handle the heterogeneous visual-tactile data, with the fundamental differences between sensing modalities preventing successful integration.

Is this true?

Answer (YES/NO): YES